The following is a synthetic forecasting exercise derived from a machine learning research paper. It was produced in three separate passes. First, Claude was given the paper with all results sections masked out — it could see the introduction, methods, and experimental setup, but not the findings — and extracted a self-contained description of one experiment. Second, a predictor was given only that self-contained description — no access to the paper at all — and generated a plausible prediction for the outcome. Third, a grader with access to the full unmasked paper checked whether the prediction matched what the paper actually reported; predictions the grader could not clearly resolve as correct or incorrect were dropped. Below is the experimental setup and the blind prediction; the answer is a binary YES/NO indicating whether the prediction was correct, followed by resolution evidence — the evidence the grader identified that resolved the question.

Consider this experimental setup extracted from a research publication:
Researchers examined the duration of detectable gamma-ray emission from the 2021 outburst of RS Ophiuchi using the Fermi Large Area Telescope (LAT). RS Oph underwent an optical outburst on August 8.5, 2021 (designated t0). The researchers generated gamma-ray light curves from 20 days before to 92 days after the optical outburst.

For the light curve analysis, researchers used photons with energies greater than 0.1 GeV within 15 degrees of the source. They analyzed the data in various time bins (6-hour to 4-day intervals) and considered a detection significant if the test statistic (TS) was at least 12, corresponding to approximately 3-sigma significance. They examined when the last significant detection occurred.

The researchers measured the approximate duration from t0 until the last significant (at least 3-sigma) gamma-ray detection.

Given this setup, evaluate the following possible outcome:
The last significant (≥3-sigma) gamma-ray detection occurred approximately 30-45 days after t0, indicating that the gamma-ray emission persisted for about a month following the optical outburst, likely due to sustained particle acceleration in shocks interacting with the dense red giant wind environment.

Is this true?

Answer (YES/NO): YES